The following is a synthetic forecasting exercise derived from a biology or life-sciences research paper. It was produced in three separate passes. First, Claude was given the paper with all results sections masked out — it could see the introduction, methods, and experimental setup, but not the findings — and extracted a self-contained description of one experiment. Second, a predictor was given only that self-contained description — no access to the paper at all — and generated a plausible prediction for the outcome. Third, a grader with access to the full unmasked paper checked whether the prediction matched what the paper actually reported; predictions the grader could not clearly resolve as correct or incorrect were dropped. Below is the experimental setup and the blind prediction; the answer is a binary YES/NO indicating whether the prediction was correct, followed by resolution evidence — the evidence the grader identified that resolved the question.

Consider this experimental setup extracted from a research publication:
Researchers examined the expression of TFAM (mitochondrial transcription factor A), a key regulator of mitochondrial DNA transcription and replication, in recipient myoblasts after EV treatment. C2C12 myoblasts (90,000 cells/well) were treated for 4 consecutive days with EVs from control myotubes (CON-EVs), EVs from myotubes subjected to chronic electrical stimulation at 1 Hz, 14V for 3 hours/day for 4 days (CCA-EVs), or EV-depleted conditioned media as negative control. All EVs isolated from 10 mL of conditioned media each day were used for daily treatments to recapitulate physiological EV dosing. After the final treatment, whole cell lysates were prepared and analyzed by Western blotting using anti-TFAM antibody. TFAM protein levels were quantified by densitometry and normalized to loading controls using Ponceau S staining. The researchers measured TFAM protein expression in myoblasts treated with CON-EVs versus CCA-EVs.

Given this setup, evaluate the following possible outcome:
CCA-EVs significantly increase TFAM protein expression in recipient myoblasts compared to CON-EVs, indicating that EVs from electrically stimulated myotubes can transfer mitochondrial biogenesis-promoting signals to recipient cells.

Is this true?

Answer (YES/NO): NO